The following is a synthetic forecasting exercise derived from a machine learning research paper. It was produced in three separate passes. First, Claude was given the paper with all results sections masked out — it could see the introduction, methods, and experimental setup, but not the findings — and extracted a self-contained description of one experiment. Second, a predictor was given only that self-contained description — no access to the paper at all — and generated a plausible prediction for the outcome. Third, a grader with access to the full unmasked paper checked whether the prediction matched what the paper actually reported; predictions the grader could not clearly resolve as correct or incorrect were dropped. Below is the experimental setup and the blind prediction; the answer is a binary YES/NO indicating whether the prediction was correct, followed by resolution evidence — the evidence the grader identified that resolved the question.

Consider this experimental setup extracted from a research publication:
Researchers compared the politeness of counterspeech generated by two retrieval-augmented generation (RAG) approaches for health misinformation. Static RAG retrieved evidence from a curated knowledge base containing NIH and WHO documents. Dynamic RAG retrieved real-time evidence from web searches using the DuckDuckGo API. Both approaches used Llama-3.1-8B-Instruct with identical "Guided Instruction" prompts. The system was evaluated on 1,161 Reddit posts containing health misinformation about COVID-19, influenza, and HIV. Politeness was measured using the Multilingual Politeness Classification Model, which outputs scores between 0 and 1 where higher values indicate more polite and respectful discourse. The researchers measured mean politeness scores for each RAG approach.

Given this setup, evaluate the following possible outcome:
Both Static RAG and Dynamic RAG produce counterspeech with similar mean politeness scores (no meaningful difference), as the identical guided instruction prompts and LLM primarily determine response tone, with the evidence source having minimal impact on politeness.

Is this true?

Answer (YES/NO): NO